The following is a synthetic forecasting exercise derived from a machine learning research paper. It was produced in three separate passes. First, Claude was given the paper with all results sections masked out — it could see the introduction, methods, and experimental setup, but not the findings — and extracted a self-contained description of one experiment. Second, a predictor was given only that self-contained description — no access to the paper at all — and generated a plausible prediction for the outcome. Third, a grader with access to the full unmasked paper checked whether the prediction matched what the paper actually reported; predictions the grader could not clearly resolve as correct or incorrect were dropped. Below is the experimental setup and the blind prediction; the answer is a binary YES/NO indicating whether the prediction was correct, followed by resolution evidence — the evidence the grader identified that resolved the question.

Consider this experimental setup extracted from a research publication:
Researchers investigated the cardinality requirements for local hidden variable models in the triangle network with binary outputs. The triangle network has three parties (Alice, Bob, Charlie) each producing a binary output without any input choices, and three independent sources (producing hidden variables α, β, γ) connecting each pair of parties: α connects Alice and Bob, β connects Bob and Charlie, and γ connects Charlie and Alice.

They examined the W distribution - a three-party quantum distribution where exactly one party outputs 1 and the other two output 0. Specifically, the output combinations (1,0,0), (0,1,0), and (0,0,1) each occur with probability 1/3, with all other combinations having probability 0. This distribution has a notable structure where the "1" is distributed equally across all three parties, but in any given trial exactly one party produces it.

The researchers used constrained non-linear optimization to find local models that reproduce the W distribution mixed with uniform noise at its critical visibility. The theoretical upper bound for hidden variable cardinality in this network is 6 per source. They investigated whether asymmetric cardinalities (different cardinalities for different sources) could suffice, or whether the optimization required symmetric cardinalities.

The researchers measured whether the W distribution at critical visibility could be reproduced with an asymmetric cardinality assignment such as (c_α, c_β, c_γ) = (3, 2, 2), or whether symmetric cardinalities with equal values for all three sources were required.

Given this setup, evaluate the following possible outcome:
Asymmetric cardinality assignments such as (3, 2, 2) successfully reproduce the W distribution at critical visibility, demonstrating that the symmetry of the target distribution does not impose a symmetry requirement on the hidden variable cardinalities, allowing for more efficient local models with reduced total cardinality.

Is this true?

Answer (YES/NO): YES